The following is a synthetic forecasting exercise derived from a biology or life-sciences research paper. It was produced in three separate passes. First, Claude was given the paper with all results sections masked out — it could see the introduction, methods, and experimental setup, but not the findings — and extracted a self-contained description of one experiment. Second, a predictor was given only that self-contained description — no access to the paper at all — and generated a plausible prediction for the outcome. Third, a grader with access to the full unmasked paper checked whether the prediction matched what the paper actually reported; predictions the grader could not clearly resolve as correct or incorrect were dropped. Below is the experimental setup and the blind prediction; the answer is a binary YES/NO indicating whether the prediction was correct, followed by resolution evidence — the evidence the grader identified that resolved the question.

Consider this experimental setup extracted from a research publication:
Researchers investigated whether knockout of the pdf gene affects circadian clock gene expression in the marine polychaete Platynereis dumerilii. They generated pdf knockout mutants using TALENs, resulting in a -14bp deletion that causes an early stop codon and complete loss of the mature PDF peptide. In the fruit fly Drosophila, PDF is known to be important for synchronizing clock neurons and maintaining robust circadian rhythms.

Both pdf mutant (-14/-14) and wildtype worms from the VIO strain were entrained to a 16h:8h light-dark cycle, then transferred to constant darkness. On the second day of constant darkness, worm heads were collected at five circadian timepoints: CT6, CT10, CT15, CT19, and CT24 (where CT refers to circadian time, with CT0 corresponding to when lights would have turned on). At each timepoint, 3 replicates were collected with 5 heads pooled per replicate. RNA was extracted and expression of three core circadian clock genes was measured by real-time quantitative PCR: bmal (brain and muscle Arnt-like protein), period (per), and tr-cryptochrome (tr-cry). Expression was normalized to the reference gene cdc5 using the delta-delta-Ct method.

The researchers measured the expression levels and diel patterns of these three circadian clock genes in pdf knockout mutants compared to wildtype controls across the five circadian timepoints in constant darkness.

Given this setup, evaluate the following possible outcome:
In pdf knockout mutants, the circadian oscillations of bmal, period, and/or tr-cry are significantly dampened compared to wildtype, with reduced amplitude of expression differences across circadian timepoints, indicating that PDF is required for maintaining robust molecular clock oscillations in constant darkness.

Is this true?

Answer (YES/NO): NO